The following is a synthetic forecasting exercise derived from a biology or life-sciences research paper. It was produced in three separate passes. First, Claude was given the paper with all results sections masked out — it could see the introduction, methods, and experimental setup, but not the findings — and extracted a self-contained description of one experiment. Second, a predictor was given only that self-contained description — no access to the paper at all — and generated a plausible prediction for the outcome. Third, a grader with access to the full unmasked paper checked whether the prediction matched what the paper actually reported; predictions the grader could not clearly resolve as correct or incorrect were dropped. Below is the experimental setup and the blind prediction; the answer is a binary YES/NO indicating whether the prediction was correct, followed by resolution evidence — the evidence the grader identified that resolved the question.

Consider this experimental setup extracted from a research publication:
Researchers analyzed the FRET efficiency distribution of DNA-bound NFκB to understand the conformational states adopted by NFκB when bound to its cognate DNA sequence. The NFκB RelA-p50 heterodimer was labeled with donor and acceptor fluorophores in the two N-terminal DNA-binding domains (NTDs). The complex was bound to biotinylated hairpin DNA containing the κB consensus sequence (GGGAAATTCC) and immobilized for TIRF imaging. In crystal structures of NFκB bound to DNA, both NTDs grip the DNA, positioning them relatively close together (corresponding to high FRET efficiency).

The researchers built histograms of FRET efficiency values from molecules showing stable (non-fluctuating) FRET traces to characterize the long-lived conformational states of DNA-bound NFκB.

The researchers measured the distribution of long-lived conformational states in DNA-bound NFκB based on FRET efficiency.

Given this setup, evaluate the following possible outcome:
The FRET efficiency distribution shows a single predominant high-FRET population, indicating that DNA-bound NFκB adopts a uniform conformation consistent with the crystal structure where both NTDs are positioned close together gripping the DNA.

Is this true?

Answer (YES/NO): NO